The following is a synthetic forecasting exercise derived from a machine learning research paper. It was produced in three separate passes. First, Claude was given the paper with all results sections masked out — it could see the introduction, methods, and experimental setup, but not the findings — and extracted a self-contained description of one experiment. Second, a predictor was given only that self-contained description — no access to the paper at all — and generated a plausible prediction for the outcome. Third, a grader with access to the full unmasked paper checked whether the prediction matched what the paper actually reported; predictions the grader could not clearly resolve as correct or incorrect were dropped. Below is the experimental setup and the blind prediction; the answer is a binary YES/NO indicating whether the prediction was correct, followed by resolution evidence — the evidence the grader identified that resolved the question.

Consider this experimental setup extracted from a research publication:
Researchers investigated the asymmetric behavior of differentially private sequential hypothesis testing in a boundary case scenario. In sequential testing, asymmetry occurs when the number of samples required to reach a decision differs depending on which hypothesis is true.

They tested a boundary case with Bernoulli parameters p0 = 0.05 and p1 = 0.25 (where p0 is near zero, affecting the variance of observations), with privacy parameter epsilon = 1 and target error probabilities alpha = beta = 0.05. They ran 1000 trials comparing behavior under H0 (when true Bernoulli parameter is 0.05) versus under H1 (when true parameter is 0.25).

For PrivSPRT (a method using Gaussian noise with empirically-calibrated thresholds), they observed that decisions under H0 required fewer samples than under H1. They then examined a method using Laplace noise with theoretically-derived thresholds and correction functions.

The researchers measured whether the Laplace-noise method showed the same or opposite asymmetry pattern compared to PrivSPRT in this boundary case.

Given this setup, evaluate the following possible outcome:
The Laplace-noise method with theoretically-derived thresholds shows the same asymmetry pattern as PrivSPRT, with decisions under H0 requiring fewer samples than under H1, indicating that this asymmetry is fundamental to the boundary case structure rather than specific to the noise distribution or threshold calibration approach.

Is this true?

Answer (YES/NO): NO